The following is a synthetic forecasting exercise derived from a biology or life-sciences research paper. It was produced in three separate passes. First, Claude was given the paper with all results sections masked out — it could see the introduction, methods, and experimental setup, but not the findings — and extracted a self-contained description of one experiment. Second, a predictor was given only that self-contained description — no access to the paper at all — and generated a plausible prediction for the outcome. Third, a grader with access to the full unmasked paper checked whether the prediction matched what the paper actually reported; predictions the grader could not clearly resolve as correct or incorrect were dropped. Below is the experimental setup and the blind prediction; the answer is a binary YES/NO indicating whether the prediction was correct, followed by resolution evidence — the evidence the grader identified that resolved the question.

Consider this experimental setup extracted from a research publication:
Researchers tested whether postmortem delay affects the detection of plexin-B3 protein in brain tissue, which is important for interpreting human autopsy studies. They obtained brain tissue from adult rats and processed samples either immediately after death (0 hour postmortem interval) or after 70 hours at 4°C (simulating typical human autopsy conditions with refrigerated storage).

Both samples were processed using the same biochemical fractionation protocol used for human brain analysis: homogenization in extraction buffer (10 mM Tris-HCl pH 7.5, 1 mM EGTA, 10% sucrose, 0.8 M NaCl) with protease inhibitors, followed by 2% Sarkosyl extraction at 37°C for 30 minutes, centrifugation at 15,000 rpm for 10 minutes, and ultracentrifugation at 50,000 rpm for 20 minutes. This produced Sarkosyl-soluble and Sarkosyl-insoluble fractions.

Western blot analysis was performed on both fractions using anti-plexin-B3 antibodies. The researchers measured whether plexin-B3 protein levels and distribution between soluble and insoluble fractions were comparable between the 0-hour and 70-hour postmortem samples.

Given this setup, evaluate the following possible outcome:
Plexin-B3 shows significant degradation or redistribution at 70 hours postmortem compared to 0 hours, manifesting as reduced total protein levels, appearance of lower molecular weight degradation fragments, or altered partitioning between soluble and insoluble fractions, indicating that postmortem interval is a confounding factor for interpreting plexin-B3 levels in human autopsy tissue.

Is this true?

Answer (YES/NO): YES